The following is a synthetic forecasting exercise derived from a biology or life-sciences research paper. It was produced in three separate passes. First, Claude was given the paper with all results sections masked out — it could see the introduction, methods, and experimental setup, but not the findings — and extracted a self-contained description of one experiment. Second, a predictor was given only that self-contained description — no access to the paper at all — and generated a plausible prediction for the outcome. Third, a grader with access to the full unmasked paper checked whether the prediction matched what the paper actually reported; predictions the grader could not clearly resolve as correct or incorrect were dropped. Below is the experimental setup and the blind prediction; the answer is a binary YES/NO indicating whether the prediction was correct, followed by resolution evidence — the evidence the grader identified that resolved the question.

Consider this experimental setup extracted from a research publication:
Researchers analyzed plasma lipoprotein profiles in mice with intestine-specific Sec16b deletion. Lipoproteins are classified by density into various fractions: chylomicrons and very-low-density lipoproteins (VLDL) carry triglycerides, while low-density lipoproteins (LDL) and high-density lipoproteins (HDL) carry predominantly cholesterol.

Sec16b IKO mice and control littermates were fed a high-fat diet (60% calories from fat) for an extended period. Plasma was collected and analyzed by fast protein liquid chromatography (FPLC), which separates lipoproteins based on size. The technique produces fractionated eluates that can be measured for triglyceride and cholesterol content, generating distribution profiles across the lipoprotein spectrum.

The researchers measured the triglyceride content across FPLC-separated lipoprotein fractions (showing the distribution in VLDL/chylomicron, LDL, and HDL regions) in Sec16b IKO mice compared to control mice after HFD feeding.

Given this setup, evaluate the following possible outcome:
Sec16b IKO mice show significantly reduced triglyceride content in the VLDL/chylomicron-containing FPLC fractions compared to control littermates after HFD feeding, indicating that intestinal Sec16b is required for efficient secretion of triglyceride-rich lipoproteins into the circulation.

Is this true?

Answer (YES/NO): YES